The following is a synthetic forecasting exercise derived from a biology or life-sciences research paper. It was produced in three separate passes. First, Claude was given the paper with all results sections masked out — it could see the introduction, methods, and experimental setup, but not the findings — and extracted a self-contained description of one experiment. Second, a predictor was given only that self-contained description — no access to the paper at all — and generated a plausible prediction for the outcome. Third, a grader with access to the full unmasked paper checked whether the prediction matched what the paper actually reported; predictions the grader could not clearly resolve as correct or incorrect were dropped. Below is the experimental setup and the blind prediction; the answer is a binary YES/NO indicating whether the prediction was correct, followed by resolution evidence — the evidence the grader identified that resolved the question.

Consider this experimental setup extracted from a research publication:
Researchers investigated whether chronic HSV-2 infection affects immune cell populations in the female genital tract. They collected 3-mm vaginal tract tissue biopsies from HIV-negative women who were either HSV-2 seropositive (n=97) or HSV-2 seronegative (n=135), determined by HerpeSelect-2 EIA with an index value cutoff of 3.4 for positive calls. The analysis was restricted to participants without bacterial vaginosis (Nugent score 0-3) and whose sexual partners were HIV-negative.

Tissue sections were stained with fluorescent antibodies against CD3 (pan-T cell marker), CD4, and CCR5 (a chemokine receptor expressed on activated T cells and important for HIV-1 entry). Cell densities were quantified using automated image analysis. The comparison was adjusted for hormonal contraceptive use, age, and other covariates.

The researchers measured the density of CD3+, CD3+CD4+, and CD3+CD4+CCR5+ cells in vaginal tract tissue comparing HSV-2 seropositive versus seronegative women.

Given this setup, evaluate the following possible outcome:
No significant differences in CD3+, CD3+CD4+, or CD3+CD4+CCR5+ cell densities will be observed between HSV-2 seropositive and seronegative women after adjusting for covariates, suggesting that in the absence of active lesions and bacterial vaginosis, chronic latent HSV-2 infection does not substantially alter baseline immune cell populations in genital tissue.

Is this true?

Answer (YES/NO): YES